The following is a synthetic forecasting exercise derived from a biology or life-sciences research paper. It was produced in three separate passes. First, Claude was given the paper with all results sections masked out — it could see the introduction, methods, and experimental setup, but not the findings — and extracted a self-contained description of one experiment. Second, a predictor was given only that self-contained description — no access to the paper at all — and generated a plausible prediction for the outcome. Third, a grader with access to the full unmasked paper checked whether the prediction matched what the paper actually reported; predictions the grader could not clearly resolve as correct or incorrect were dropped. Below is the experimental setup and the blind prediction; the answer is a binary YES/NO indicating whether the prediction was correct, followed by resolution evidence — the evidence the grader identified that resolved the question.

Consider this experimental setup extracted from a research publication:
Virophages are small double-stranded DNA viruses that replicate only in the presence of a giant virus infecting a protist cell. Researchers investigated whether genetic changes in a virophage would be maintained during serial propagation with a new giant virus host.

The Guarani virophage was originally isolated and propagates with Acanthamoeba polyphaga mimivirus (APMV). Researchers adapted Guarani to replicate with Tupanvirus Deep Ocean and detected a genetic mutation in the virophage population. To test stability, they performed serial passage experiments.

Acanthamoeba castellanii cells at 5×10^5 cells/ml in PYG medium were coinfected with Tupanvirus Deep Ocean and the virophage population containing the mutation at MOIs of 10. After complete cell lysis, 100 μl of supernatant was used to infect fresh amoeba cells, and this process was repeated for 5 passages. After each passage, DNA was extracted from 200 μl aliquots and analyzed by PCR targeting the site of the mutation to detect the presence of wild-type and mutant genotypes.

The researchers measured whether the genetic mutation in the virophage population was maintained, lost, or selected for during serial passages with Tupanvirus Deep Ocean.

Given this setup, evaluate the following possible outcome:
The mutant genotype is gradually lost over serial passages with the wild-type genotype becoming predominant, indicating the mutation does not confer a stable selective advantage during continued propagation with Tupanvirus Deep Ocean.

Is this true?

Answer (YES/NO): NO